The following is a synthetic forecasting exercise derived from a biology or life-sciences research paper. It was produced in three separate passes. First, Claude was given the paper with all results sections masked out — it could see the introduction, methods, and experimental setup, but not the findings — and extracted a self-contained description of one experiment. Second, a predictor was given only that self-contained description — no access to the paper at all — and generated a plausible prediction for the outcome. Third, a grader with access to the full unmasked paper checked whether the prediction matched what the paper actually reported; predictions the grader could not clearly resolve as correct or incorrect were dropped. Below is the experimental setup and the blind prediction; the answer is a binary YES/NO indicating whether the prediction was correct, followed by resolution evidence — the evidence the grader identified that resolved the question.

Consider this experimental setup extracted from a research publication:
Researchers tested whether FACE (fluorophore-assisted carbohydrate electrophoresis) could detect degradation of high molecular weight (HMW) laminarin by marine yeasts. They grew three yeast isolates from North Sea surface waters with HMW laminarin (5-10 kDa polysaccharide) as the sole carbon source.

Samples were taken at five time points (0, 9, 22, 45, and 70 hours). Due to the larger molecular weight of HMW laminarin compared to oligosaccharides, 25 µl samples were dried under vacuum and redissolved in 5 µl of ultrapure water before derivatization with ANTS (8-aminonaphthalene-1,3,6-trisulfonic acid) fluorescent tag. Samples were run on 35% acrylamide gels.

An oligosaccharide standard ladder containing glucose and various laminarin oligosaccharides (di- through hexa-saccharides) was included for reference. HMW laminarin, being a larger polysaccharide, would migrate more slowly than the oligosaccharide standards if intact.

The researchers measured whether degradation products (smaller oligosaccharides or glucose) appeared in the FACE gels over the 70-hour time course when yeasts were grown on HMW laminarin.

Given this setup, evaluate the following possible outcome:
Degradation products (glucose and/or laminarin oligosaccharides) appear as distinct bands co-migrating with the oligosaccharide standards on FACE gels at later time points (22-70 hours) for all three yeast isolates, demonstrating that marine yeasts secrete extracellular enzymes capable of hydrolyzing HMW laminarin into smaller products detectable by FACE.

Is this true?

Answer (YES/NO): NO